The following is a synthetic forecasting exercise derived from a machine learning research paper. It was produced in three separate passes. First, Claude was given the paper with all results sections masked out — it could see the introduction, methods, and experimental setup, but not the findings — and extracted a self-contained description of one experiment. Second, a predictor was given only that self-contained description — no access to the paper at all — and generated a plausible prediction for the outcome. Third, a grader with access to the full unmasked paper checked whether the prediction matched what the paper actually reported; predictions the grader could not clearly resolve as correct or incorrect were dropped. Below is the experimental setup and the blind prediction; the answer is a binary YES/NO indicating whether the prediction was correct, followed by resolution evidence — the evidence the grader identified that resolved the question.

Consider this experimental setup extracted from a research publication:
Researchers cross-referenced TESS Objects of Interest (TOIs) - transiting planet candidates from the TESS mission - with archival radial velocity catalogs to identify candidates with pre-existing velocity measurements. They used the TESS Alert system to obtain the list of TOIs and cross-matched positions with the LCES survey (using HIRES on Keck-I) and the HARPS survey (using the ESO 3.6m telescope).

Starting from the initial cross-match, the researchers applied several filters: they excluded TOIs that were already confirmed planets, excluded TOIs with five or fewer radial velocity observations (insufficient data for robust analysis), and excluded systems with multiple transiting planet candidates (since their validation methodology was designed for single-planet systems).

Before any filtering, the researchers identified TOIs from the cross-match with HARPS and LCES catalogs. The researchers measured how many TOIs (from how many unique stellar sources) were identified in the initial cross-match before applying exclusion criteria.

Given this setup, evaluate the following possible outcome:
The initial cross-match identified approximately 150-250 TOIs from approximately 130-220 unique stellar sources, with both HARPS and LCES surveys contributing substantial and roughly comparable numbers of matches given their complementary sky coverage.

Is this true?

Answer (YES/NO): NO